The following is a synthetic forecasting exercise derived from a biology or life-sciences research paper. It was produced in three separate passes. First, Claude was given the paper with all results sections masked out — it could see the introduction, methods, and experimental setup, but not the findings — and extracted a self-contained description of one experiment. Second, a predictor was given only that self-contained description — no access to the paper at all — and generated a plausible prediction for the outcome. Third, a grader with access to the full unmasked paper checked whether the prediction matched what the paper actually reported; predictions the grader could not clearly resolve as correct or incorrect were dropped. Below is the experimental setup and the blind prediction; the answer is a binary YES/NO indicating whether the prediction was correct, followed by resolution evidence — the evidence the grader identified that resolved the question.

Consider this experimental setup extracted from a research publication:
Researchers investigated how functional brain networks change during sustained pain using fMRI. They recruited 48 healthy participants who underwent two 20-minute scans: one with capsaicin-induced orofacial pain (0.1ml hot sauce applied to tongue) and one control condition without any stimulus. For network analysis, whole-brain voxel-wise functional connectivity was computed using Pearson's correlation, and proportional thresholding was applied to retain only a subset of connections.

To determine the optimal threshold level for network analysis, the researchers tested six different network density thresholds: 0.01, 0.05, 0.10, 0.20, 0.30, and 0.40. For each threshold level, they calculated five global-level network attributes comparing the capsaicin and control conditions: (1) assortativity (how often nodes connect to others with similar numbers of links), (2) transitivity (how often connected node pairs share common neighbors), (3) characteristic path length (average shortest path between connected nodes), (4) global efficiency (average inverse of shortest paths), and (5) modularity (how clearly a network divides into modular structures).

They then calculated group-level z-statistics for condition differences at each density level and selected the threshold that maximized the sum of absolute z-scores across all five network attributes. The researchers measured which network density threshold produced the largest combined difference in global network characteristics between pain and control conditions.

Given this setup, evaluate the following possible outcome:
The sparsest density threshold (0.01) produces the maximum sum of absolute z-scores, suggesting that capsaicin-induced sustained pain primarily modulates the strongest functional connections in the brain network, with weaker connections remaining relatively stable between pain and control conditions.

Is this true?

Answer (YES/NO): NO